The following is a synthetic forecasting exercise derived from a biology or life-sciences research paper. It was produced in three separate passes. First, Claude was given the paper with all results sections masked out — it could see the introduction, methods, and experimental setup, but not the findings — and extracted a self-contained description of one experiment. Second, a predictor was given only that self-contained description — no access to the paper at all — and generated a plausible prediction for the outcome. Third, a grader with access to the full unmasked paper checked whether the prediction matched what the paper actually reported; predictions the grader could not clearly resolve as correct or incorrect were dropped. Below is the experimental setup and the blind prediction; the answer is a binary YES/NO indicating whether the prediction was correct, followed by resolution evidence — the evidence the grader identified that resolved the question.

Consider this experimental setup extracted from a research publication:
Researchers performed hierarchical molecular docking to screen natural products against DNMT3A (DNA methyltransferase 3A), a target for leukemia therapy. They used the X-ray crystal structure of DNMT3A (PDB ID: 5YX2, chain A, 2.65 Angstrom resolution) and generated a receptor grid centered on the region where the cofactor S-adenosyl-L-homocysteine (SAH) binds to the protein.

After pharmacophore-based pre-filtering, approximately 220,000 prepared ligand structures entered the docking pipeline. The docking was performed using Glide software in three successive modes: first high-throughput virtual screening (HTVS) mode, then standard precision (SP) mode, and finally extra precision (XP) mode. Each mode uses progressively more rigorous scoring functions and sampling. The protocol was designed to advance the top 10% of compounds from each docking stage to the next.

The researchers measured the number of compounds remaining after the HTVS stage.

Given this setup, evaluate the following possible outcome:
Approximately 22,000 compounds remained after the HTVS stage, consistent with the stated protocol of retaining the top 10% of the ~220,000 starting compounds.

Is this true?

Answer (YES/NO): NO